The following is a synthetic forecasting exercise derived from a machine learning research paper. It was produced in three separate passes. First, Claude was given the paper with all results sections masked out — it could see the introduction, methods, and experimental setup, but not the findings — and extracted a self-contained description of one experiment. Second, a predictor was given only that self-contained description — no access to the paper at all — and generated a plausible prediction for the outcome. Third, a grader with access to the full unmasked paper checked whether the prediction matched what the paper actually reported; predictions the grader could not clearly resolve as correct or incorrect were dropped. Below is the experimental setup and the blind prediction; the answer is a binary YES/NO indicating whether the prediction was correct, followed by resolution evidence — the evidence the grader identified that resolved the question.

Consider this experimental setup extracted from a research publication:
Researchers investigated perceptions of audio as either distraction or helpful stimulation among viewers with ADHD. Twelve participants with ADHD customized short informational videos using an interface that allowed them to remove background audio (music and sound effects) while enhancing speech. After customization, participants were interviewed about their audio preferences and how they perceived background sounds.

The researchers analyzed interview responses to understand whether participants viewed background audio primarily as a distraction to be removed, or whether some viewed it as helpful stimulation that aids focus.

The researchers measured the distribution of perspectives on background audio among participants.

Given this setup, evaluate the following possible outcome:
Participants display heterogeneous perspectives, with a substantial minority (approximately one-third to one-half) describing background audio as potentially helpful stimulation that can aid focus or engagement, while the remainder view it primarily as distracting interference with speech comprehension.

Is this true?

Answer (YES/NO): NO